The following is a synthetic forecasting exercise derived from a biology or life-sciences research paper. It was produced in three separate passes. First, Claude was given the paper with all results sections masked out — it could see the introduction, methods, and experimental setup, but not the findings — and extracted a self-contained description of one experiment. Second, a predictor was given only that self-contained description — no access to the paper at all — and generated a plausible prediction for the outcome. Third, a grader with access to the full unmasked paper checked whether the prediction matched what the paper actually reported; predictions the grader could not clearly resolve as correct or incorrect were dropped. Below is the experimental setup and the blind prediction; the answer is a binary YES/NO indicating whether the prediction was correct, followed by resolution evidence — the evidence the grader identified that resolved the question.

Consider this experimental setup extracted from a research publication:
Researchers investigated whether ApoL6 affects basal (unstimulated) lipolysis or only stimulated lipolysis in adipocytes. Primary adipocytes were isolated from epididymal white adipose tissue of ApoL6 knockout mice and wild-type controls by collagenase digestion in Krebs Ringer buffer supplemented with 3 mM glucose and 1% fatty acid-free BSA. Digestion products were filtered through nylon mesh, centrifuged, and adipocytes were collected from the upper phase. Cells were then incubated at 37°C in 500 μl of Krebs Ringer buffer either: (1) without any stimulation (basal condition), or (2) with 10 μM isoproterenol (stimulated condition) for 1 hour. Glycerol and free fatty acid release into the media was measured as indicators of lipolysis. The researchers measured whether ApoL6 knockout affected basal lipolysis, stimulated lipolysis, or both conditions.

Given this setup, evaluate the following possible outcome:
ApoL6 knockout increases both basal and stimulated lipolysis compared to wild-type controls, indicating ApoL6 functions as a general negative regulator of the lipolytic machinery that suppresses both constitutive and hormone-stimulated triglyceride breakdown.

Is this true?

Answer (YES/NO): YES